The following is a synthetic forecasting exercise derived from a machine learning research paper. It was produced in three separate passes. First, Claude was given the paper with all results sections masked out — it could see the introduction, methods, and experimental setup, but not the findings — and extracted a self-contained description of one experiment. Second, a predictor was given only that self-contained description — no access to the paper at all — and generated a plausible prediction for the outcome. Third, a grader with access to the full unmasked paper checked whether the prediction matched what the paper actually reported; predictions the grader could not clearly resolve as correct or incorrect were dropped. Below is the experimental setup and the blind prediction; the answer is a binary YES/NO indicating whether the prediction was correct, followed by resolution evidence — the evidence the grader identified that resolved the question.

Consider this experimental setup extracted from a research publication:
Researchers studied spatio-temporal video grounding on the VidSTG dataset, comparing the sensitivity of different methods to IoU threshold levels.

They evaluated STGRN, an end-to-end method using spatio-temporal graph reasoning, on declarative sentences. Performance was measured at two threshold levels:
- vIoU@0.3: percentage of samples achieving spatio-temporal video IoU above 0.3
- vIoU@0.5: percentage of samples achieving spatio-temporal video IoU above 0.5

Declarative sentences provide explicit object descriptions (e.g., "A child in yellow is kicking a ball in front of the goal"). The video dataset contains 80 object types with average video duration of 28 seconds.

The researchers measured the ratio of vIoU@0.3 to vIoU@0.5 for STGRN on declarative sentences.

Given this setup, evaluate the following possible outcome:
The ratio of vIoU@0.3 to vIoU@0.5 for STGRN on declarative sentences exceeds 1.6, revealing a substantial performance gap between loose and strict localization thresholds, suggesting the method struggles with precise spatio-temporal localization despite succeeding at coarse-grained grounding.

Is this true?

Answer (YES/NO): YES